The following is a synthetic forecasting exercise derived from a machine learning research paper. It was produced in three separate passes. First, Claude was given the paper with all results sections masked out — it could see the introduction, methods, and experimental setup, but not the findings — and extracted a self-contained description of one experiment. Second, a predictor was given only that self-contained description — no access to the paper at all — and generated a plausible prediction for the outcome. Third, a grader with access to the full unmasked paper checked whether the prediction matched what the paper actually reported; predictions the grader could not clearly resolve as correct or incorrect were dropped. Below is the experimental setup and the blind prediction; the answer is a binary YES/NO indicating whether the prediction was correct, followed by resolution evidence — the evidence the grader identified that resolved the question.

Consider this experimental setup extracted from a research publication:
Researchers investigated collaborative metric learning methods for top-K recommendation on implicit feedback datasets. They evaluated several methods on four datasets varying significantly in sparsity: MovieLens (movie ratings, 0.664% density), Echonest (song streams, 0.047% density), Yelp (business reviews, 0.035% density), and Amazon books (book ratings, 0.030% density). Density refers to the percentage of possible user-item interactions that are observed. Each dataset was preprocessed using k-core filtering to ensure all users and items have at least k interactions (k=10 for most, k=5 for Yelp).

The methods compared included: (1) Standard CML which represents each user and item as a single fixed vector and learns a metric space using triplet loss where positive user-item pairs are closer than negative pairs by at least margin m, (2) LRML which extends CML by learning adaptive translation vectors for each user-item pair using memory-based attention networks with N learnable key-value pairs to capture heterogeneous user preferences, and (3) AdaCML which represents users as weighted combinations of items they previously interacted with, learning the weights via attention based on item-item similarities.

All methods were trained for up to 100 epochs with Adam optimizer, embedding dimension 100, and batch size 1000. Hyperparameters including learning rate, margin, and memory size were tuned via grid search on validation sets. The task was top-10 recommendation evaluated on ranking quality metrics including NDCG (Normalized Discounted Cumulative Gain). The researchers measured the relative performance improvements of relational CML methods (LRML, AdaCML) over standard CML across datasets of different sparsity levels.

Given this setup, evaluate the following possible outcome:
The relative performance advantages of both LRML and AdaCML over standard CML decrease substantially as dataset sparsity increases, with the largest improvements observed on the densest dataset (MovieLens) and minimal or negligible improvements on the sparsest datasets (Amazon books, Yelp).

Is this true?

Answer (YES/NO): NO